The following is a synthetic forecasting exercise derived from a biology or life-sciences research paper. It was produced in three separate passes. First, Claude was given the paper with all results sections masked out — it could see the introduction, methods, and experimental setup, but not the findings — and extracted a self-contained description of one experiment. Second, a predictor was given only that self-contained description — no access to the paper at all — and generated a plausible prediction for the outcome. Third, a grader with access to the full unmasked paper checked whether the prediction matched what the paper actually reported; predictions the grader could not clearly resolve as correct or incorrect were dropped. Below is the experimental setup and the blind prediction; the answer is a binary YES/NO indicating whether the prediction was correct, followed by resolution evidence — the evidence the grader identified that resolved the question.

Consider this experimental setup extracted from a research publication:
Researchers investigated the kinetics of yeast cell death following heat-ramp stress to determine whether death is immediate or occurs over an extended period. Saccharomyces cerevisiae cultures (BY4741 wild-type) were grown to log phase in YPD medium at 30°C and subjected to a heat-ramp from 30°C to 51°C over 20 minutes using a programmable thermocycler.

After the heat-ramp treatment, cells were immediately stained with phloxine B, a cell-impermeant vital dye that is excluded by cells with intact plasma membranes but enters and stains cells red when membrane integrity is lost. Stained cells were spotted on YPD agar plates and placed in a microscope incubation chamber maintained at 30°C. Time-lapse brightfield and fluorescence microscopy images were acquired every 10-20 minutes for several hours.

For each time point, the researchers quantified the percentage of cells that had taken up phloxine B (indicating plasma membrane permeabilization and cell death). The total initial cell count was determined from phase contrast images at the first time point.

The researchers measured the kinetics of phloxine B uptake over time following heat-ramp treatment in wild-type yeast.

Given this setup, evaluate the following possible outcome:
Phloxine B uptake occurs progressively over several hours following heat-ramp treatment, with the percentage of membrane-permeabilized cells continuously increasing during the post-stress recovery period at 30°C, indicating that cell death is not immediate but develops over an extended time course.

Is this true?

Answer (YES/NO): YES